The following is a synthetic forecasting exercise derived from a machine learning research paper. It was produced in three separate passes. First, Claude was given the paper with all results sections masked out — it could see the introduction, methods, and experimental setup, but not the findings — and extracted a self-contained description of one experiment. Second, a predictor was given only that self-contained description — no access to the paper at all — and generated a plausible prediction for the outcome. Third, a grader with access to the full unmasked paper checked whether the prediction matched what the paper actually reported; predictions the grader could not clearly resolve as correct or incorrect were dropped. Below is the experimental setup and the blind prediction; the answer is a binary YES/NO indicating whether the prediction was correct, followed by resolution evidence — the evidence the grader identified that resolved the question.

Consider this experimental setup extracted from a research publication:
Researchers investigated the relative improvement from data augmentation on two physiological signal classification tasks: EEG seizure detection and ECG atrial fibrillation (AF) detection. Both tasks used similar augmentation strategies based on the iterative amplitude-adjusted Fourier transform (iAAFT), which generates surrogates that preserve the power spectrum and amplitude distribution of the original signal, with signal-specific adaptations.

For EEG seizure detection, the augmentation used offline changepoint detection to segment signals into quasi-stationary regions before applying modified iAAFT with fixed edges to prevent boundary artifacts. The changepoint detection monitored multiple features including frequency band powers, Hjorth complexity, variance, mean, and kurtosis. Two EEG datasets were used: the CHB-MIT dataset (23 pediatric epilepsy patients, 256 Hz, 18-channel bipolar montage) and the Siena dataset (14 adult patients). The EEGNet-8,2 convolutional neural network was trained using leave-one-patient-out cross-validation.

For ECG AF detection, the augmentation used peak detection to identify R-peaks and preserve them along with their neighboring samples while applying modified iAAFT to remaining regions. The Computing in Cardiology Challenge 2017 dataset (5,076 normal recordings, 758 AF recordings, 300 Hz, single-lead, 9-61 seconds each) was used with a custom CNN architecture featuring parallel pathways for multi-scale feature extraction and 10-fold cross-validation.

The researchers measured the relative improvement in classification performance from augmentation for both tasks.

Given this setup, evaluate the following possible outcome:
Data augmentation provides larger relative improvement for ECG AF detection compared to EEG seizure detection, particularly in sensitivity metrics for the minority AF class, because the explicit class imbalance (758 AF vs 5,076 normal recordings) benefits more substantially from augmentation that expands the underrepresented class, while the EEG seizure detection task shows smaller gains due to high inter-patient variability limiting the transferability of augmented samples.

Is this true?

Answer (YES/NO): NO